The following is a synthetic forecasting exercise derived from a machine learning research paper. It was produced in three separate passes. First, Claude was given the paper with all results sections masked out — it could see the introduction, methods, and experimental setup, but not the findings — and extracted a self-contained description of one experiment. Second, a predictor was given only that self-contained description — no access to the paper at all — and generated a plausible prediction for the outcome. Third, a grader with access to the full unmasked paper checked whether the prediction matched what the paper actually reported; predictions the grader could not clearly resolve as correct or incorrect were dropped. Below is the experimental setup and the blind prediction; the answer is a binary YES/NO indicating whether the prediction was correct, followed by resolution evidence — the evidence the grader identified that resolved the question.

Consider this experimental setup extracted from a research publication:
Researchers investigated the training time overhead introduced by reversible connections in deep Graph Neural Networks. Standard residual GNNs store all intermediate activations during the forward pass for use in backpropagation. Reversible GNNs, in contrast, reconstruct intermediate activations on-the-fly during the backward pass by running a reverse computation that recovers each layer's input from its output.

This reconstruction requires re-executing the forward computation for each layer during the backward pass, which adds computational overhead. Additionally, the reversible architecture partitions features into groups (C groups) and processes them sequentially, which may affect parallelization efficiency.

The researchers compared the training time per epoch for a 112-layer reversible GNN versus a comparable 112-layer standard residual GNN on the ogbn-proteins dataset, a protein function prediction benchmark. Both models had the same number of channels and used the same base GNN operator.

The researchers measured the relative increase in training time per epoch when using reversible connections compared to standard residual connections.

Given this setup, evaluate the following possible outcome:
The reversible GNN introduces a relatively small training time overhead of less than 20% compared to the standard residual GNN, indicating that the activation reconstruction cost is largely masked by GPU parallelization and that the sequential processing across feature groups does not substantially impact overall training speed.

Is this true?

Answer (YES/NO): NO